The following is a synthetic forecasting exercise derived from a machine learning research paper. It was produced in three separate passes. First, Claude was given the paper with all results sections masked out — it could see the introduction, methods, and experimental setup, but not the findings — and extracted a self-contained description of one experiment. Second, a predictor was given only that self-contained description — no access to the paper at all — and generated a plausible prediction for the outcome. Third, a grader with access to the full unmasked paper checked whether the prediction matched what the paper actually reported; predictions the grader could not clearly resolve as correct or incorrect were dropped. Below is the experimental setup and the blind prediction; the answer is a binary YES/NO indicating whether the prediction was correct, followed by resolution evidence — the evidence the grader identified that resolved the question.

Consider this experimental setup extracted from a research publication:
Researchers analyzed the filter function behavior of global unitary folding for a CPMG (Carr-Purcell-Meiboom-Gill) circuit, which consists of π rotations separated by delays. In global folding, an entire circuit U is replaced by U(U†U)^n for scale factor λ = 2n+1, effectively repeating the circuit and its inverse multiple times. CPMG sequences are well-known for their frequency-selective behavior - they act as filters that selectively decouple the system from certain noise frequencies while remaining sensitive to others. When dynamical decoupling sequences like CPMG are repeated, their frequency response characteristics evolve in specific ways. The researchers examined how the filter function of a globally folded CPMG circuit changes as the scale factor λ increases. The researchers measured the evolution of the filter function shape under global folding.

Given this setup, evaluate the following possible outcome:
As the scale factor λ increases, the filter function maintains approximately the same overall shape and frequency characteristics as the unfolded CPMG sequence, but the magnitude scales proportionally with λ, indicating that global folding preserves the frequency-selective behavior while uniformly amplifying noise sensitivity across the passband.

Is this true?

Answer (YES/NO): NO